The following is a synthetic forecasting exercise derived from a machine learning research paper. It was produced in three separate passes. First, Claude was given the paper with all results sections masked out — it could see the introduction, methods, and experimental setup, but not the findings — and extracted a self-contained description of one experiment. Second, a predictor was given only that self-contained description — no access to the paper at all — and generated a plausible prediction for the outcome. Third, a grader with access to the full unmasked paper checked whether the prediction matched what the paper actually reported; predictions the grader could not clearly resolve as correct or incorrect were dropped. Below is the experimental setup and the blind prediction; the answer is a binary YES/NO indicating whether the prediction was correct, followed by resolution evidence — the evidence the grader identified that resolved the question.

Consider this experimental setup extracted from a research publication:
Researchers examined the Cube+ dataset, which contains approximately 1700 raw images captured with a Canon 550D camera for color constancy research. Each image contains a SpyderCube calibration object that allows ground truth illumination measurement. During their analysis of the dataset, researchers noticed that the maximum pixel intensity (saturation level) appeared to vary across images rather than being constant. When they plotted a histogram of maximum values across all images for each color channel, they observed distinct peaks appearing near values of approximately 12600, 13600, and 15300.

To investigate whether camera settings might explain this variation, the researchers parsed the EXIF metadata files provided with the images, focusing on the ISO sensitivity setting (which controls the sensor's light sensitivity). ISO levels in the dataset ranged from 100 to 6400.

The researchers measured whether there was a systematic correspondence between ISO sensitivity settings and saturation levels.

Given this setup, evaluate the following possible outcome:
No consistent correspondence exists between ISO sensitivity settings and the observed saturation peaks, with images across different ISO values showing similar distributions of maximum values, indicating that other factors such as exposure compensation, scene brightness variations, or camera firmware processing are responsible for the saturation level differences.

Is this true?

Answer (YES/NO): NO